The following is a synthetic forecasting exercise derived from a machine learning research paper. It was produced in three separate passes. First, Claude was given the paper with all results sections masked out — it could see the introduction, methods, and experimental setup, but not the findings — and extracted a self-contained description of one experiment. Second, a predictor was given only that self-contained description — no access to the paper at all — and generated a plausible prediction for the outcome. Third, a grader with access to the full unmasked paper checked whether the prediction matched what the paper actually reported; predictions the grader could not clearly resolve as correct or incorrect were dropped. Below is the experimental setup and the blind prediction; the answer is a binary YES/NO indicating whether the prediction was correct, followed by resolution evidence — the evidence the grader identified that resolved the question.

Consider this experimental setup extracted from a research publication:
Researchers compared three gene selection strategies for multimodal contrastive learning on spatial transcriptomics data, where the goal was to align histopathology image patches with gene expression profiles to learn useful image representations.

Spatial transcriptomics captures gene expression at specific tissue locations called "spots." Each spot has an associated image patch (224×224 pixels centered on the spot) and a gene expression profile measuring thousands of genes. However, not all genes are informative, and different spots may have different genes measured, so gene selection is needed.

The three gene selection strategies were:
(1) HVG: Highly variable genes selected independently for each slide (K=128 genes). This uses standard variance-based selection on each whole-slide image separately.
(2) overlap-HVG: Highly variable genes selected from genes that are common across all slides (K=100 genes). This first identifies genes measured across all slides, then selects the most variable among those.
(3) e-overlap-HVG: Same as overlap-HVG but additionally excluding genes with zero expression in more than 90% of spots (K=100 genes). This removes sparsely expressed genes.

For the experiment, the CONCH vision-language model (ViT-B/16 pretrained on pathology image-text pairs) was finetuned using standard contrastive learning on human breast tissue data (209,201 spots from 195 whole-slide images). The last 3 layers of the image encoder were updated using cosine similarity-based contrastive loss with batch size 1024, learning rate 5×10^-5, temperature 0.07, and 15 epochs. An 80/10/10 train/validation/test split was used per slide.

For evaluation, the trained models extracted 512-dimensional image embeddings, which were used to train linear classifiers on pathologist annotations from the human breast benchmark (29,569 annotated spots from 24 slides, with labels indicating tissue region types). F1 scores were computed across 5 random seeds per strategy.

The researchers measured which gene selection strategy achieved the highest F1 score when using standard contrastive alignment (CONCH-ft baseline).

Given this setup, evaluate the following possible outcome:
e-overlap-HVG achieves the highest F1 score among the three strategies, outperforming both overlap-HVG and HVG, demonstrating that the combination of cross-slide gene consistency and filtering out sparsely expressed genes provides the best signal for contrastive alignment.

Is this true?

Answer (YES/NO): NO